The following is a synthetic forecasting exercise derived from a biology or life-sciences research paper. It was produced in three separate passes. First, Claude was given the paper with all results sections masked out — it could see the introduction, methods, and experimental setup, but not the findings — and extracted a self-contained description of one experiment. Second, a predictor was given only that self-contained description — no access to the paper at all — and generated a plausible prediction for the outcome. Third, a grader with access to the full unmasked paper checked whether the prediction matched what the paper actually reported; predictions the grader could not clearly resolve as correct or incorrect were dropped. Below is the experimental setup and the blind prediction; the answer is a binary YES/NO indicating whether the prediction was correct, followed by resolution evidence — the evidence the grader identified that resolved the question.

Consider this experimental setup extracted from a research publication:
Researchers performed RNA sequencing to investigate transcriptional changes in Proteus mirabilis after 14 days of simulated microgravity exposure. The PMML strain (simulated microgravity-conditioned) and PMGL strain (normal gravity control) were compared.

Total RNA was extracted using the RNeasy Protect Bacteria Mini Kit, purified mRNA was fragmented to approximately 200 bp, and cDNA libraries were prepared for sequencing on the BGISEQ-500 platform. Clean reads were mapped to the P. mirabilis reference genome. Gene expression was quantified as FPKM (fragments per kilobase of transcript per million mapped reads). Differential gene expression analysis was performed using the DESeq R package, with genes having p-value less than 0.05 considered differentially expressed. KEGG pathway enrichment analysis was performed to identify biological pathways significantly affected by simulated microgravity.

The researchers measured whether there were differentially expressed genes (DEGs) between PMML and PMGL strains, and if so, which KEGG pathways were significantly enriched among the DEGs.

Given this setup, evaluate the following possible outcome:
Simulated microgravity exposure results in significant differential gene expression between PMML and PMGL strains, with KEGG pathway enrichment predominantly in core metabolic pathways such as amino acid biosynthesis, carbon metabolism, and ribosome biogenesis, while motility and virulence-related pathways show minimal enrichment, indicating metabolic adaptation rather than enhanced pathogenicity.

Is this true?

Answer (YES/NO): NO